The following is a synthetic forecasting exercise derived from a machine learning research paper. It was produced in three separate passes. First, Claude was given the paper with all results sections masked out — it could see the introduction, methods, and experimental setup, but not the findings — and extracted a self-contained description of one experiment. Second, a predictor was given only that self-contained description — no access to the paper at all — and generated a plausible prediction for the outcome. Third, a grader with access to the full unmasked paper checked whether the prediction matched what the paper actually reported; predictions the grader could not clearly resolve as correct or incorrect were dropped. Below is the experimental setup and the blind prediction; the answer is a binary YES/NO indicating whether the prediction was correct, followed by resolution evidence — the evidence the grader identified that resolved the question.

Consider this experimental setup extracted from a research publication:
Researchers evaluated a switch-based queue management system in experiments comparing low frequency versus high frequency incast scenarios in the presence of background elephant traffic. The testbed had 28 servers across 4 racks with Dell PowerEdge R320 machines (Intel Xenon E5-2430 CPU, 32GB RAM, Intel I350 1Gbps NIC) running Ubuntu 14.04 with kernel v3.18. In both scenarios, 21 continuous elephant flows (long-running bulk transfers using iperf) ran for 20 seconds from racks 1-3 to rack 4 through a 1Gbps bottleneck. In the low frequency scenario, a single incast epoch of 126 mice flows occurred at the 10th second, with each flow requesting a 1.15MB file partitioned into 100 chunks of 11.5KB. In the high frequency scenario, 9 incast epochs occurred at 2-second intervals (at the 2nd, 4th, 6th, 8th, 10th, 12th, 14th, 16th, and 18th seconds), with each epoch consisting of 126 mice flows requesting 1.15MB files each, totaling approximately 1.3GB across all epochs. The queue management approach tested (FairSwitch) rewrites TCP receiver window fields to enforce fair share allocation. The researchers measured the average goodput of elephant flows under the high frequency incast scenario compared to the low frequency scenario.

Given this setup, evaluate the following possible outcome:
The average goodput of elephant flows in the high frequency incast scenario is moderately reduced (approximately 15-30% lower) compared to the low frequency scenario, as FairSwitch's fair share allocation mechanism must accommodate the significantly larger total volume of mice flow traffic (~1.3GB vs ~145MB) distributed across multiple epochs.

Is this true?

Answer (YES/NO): NO